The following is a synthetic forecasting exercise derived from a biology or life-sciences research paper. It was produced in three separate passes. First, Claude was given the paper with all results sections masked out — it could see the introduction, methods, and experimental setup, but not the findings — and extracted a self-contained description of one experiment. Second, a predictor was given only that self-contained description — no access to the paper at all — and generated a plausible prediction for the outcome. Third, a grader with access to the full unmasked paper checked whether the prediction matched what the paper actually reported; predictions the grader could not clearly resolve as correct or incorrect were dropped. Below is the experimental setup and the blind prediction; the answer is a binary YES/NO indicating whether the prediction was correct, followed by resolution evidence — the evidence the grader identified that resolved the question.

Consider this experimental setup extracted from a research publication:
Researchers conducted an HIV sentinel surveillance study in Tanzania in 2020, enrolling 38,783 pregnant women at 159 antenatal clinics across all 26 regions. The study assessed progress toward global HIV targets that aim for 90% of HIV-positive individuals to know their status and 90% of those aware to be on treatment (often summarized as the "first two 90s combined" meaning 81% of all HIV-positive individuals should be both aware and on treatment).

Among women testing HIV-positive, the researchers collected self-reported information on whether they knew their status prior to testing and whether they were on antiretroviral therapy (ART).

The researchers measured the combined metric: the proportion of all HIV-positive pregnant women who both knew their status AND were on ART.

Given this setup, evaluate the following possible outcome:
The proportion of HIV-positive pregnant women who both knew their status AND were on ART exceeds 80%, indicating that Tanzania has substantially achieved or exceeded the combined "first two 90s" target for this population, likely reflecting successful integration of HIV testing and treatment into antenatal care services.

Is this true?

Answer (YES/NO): NO